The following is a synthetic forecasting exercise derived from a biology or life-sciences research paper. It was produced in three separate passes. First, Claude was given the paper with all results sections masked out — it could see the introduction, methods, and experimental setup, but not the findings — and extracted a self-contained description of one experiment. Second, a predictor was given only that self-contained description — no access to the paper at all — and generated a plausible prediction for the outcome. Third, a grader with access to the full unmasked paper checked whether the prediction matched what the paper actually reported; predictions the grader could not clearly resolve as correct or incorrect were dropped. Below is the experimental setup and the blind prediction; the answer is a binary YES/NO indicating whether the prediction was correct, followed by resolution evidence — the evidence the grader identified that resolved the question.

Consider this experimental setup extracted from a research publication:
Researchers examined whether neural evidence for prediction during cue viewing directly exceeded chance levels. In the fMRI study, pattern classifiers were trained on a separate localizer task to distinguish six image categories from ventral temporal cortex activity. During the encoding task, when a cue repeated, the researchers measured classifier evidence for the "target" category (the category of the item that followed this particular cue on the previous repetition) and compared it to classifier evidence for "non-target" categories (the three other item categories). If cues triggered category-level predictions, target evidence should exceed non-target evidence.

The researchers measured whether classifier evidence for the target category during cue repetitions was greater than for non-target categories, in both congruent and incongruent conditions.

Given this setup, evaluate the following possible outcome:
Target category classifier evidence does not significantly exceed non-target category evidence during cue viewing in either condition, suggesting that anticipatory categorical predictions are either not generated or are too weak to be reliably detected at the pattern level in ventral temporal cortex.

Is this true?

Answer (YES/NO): YES